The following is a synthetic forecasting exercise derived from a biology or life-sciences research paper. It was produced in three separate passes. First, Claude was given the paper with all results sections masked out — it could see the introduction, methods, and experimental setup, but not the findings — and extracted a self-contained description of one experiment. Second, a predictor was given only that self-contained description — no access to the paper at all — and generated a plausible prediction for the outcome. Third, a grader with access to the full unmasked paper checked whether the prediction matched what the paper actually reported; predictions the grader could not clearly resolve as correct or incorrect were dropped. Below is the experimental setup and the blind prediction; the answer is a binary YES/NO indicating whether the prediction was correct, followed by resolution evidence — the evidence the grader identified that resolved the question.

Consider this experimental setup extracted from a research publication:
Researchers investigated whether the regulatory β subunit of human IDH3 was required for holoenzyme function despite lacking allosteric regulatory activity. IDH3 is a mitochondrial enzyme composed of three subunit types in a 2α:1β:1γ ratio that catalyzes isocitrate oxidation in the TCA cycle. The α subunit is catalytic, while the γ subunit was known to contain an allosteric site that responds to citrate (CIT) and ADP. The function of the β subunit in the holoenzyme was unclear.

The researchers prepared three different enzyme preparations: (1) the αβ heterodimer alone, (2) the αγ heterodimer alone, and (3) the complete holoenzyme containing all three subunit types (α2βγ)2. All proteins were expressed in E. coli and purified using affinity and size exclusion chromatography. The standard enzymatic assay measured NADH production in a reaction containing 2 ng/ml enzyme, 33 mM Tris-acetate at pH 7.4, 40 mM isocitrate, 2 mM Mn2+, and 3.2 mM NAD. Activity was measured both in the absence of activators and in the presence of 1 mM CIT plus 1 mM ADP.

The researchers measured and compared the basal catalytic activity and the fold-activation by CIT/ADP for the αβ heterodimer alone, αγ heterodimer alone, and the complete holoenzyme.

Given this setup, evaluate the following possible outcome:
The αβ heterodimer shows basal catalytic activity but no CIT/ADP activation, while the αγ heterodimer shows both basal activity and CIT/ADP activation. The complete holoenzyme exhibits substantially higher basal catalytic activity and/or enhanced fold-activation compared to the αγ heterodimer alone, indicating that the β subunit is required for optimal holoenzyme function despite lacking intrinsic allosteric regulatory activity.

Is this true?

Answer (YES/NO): YES